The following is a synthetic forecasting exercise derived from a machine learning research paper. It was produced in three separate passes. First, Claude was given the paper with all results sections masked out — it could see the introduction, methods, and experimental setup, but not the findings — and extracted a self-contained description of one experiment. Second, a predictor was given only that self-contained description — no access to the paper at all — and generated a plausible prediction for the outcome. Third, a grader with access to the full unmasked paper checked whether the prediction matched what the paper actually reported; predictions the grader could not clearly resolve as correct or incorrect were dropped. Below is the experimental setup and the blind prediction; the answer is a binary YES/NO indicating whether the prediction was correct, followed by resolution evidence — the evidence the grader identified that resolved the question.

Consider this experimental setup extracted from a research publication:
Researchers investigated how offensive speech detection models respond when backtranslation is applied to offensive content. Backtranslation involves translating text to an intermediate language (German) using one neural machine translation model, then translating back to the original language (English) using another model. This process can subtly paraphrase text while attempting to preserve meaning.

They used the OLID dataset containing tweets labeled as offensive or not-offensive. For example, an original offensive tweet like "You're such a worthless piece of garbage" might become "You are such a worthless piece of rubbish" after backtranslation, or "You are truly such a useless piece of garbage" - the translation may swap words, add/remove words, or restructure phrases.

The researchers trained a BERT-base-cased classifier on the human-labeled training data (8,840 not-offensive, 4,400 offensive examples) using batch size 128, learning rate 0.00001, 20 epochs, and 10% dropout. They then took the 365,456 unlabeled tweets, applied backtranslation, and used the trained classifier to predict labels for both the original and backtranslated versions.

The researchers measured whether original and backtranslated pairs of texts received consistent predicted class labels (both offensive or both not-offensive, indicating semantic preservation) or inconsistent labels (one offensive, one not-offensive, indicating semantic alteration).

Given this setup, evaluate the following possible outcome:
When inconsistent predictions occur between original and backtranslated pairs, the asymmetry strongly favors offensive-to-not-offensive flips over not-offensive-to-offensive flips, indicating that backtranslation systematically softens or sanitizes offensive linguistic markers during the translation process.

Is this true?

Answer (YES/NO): NO